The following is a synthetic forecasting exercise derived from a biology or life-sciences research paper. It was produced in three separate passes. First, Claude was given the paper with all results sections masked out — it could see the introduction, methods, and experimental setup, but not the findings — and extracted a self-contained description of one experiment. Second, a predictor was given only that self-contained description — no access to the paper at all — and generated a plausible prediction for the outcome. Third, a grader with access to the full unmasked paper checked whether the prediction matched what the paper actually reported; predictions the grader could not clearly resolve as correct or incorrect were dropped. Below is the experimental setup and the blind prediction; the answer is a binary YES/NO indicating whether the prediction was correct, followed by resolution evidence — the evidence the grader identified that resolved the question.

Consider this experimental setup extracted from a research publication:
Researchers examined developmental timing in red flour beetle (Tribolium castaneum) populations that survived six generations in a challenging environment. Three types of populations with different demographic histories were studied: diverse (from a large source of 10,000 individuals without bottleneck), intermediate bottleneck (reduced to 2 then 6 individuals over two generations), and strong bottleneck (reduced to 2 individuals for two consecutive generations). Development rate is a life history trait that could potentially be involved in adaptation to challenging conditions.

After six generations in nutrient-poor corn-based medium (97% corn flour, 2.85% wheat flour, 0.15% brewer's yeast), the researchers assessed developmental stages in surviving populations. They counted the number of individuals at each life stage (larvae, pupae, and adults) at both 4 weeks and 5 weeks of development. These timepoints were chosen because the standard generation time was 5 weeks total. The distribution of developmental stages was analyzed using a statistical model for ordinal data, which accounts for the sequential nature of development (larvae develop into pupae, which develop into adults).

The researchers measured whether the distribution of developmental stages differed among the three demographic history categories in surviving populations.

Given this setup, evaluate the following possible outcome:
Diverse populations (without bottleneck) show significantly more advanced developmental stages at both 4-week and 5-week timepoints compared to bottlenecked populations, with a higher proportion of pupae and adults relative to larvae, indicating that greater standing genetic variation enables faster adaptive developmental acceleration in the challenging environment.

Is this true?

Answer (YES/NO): NO